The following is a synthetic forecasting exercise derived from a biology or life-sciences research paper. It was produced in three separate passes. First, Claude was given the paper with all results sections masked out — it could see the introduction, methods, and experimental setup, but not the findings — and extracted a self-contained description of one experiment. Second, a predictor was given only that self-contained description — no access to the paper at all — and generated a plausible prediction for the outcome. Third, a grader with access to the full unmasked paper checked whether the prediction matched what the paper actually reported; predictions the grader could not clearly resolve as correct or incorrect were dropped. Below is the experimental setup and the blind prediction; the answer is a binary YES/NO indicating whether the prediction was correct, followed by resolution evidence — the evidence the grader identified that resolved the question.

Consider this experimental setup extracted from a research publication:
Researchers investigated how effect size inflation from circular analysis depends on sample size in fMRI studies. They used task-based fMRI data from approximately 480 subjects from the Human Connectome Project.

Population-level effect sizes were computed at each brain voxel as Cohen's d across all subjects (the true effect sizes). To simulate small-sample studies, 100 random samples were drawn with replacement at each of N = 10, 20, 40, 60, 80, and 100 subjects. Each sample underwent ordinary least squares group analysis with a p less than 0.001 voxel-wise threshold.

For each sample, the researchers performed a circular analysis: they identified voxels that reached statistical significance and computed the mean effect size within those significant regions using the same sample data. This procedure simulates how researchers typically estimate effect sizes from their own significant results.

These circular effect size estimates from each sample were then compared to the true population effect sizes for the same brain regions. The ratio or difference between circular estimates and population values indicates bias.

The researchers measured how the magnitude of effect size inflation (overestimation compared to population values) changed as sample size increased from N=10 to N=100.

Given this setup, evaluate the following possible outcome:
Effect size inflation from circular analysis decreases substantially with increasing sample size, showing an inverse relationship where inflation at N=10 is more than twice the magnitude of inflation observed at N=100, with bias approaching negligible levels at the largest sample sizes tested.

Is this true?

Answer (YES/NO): NO